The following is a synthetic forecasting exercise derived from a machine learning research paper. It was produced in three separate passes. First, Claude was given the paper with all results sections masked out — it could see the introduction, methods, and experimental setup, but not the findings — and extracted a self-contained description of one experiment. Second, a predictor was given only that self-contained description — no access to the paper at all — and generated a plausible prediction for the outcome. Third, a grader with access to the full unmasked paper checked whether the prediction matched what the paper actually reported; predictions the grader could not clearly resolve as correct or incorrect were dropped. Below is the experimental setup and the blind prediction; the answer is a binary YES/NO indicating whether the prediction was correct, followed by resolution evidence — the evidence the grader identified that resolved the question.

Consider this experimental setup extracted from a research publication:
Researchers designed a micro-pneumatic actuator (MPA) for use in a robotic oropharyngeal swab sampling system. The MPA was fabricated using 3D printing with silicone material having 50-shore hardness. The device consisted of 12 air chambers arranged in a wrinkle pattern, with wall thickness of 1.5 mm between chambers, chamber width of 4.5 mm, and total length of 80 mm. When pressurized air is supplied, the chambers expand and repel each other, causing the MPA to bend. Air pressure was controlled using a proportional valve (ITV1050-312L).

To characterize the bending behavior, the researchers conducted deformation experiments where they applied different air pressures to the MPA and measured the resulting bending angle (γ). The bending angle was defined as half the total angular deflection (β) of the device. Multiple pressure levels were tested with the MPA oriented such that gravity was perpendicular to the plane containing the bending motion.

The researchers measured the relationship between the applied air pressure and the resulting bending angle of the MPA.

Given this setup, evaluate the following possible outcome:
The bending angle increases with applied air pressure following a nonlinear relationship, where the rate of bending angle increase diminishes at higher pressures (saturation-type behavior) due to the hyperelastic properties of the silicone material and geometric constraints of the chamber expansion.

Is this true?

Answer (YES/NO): NO